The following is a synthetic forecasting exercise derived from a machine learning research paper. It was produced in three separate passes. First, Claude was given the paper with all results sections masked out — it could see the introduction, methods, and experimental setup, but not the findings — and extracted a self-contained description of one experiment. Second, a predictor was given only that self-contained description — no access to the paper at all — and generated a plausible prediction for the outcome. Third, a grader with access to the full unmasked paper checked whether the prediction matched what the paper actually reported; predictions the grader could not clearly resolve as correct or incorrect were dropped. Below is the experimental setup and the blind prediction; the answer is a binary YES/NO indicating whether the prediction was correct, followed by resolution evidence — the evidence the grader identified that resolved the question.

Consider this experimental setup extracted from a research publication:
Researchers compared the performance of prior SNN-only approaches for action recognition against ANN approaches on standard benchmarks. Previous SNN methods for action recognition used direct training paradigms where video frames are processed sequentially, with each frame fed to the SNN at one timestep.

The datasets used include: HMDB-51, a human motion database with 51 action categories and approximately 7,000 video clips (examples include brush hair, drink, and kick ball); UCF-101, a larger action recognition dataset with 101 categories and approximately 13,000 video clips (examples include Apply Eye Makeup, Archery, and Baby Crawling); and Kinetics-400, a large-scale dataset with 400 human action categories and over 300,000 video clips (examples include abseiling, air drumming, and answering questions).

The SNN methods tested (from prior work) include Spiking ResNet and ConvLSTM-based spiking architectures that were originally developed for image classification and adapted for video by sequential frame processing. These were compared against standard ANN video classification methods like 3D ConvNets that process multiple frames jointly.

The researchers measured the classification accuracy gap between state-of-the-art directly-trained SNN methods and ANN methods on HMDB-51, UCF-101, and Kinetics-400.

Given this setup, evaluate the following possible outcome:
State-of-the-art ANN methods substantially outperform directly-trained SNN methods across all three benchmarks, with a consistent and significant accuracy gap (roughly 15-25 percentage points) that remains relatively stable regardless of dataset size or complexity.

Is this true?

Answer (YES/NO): NO